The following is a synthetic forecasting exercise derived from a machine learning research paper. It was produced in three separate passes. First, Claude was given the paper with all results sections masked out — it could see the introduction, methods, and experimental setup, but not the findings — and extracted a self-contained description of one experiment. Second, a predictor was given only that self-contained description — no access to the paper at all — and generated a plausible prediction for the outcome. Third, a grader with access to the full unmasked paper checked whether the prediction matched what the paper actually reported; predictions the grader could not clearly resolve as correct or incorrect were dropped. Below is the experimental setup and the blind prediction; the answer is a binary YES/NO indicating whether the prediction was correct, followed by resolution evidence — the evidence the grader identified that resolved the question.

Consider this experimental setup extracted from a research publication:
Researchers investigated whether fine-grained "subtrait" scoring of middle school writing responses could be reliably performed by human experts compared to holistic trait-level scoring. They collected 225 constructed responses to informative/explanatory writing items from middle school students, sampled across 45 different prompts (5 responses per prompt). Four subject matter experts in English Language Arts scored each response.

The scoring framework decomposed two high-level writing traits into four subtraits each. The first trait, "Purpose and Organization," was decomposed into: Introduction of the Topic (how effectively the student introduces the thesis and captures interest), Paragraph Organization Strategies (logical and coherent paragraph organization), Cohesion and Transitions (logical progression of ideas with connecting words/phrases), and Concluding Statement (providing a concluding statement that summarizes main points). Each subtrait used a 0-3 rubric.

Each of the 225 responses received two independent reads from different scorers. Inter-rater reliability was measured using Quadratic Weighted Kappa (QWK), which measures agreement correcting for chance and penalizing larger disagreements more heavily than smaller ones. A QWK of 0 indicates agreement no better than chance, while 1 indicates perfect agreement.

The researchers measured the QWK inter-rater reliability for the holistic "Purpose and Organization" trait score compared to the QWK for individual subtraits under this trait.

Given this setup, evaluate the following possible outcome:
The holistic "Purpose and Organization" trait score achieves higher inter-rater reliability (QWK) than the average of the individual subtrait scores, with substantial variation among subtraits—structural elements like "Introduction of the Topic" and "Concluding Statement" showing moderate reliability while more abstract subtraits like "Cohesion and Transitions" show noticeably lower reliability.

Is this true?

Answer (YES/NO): NO